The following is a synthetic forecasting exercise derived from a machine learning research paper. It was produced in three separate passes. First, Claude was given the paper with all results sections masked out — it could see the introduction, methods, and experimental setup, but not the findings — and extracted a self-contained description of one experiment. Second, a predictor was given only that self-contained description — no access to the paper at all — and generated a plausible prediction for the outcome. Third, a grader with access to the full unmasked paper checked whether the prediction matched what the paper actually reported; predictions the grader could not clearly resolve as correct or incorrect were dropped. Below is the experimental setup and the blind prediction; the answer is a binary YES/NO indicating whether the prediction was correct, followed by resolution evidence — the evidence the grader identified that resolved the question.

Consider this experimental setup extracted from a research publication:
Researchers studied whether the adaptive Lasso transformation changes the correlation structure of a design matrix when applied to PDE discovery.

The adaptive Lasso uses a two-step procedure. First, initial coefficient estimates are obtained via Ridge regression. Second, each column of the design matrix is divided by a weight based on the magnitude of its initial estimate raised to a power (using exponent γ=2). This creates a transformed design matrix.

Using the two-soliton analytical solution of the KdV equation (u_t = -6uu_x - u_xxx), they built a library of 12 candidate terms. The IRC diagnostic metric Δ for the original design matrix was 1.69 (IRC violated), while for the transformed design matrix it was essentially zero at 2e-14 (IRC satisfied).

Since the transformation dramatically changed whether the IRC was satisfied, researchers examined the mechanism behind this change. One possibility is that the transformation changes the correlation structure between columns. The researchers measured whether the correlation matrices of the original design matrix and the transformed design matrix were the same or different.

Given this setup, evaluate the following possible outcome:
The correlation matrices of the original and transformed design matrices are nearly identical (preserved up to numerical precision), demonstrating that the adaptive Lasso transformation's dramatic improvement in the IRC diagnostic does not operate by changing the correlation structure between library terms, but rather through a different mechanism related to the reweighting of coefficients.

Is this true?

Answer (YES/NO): YES